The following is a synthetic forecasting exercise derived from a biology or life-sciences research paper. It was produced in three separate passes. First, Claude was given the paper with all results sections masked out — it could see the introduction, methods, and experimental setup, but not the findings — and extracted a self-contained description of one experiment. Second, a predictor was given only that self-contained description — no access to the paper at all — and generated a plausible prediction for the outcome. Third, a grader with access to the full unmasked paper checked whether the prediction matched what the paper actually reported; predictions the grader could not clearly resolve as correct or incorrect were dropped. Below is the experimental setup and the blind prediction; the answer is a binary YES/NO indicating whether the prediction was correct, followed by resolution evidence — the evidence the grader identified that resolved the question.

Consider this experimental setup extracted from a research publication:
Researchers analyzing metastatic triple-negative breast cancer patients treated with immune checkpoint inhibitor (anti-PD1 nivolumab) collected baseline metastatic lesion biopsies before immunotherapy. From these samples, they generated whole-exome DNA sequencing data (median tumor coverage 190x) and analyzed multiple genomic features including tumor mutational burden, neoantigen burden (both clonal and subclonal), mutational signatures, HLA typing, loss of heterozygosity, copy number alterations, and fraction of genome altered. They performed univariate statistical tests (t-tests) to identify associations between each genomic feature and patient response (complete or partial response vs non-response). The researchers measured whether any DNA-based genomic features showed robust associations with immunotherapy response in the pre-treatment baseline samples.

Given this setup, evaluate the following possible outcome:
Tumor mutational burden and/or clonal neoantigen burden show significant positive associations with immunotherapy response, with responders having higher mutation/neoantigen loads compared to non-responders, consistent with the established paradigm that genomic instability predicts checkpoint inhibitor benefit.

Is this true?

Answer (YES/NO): NO